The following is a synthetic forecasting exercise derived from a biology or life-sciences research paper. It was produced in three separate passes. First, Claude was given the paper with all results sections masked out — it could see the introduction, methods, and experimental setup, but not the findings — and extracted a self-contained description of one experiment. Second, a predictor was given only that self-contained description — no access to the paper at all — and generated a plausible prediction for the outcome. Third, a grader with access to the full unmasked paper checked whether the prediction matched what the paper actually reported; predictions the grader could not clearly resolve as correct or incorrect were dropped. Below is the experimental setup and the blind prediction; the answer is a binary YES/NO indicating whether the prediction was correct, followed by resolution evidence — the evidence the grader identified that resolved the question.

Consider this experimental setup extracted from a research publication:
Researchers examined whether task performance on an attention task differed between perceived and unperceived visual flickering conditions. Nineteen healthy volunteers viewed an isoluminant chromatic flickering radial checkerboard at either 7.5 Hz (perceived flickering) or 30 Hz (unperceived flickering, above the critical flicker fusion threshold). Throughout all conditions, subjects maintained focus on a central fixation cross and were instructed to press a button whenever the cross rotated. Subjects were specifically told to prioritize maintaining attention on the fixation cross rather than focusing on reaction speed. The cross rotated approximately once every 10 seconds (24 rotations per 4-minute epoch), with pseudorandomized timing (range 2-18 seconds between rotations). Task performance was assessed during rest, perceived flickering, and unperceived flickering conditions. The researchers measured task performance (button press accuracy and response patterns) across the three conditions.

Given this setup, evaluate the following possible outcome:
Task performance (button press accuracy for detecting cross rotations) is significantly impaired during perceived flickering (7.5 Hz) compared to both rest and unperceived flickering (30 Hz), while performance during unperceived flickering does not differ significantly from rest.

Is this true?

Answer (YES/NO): NO